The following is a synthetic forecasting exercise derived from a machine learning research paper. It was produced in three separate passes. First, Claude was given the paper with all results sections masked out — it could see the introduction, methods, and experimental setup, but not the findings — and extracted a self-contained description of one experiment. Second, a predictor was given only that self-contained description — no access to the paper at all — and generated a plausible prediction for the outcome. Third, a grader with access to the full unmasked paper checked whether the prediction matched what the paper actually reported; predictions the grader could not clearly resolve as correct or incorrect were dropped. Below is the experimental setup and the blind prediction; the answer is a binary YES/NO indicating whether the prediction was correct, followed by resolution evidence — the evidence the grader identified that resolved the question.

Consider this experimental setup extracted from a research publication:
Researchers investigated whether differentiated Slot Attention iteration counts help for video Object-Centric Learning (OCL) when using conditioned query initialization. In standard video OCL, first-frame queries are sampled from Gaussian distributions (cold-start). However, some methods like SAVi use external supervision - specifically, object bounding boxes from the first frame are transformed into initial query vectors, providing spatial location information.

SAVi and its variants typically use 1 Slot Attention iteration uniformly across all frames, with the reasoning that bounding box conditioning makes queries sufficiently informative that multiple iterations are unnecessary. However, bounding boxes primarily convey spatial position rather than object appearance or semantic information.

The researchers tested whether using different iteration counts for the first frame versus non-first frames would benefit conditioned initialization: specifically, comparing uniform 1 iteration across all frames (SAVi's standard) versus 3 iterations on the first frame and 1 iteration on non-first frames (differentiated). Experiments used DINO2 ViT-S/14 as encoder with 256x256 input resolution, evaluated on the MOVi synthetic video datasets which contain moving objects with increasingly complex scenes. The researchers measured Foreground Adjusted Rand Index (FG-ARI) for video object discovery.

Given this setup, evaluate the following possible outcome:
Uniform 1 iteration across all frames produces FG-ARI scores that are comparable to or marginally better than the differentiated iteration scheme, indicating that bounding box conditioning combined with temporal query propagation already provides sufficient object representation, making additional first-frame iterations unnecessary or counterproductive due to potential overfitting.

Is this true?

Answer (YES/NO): NO